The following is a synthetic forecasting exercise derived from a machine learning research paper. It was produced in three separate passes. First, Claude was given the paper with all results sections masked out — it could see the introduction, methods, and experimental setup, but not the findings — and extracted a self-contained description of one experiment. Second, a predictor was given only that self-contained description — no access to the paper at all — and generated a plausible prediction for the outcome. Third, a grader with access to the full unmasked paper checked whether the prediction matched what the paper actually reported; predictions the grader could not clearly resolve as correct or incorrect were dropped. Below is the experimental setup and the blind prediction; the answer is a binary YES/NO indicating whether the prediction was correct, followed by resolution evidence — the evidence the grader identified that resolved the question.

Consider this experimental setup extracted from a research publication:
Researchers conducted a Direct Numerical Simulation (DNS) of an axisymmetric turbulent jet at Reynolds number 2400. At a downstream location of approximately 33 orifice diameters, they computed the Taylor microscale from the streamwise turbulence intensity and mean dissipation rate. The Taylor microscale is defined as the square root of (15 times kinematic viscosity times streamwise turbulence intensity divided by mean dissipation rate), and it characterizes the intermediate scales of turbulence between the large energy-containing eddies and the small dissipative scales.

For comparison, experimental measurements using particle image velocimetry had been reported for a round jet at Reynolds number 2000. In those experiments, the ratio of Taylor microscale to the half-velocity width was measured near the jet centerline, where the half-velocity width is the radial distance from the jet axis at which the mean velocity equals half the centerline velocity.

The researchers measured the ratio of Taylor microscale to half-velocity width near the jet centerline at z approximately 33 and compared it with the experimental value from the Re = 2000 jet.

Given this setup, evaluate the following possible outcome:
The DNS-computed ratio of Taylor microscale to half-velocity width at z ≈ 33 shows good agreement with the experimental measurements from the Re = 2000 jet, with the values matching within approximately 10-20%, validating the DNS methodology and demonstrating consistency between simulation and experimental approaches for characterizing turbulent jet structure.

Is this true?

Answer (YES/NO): YES